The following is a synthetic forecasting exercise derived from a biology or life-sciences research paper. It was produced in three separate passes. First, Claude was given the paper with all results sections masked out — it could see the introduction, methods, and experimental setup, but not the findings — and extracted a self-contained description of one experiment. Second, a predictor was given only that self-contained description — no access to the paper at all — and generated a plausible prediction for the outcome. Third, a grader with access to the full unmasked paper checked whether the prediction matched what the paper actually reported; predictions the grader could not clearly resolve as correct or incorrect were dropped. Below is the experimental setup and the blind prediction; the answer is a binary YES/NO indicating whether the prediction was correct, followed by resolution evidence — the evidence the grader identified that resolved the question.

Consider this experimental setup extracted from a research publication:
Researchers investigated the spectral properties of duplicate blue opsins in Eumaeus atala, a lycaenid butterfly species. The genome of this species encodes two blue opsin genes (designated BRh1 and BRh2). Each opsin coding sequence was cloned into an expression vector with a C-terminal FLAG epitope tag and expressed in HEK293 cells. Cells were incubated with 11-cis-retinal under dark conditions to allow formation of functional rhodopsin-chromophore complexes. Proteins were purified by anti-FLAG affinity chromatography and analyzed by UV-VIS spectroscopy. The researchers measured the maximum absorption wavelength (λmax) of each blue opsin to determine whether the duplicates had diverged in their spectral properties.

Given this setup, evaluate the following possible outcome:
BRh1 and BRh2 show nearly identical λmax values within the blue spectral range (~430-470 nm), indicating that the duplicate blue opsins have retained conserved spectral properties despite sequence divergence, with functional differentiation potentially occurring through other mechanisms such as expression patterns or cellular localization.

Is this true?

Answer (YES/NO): NO